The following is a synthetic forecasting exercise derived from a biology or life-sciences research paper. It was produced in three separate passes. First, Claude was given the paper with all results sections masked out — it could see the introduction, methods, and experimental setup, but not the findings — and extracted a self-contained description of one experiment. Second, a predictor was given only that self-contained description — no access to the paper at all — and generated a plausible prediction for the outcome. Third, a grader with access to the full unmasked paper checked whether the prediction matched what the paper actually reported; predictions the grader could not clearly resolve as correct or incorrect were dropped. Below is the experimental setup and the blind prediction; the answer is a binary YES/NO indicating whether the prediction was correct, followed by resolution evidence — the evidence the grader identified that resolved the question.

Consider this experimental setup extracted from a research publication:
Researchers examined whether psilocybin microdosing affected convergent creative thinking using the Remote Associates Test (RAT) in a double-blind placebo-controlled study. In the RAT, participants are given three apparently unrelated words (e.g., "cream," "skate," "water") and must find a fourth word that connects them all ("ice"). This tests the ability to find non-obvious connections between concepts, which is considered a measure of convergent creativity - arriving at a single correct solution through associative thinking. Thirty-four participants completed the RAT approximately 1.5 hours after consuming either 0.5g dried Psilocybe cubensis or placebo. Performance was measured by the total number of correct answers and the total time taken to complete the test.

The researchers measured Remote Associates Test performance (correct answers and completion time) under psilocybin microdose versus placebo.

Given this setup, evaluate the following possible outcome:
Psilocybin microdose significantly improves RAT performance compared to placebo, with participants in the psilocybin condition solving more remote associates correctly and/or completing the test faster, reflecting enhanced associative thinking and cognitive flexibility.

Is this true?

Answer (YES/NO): NO